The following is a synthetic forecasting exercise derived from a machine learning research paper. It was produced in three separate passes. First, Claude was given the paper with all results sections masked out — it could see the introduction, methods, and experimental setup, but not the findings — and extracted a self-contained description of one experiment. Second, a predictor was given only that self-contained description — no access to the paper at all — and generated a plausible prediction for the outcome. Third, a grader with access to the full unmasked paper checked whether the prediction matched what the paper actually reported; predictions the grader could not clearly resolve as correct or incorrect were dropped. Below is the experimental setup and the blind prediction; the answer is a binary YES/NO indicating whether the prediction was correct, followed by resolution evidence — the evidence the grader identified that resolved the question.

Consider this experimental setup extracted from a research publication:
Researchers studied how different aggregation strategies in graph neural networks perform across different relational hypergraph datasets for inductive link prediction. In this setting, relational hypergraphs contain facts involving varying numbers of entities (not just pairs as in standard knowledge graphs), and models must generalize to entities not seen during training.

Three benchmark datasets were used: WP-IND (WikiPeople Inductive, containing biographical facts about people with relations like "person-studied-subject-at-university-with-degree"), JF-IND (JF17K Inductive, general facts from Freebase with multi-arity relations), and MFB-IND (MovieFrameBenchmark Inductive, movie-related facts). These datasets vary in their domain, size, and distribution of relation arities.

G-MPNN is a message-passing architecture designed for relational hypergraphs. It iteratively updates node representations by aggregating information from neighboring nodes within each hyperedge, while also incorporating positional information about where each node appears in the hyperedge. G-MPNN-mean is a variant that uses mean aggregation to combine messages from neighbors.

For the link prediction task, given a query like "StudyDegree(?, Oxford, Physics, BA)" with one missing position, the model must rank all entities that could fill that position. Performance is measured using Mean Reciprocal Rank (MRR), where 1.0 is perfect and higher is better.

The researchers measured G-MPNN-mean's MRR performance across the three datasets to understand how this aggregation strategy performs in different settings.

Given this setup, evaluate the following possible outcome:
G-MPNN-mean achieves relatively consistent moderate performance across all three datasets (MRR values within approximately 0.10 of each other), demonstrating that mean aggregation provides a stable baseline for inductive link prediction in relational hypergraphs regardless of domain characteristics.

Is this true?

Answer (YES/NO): NO